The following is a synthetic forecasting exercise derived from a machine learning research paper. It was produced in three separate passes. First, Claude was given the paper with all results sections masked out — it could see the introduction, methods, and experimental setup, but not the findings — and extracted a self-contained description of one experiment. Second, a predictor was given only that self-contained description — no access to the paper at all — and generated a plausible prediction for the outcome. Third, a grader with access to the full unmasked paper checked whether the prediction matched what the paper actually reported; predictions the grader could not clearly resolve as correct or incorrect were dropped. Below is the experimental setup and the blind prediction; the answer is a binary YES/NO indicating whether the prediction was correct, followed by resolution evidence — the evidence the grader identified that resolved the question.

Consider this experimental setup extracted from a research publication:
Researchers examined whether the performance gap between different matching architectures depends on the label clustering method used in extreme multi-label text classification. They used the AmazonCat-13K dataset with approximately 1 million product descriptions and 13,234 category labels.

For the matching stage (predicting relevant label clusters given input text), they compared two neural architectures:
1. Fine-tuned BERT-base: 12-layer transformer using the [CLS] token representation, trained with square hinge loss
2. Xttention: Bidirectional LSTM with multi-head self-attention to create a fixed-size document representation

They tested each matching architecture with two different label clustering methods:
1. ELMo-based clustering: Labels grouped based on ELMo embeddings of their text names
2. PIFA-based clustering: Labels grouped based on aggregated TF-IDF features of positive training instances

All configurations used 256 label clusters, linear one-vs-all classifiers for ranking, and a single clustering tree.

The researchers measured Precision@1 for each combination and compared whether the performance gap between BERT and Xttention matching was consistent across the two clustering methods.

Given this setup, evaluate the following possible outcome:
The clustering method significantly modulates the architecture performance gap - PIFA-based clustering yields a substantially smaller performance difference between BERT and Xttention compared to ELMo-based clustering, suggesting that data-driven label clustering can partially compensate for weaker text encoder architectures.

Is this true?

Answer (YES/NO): NO